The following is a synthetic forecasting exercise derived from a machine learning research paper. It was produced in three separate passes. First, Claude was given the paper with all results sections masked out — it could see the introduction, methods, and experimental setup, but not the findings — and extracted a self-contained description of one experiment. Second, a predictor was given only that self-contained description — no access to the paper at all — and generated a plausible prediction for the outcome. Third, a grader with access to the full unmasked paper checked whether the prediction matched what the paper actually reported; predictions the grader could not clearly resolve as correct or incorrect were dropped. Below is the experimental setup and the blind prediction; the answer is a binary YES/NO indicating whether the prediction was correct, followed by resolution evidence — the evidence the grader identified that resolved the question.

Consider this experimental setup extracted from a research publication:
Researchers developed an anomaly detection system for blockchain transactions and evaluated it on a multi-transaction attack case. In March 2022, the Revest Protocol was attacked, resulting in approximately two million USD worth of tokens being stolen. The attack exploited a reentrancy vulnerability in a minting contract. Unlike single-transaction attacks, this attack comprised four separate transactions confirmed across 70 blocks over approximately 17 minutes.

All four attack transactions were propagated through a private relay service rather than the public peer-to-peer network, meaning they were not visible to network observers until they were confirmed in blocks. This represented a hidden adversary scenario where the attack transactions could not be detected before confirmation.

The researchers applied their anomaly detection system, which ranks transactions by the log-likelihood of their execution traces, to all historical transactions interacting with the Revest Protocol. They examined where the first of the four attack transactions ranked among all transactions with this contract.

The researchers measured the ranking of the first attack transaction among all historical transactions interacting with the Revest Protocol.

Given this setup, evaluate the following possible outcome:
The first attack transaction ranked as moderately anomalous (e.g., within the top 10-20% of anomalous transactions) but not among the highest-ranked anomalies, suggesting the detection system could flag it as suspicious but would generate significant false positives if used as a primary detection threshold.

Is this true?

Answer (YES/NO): NO